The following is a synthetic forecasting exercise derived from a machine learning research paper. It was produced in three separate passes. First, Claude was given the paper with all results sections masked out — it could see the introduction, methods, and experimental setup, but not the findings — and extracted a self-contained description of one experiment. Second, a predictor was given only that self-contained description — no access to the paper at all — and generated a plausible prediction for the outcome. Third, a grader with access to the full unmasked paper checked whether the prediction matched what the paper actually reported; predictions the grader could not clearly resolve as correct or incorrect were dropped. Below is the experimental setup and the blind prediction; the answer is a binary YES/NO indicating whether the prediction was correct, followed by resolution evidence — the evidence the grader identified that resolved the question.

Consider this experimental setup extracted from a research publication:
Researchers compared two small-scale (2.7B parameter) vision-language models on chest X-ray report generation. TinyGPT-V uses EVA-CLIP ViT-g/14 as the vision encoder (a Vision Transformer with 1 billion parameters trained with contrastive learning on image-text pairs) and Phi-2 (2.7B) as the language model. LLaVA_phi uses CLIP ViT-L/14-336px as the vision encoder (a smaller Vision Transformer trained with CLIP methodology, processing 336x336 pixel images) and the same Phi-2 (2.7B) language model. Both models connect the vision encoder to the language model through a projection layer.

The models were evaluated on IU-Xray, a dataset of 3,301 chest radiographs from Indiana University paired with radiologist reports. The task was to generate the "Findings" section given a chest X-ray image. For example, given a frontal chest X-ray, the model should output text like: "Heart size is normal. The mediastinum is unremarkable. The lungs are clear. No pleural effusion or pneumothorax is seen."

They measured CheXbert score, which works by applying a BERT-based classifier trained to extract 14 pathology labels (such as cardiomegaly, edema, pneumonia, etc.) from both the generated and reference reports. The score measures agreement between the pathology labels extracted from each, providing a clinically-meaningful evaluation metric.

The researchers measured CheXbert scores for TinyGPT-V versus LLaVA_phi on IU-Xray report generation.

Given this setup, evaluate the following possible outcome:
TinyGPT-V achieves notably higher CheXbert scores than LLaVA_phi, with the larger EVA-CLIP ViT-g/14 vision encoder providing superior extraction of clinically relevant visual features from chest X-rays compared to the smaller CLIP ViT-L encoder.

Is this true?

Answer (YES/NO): YES